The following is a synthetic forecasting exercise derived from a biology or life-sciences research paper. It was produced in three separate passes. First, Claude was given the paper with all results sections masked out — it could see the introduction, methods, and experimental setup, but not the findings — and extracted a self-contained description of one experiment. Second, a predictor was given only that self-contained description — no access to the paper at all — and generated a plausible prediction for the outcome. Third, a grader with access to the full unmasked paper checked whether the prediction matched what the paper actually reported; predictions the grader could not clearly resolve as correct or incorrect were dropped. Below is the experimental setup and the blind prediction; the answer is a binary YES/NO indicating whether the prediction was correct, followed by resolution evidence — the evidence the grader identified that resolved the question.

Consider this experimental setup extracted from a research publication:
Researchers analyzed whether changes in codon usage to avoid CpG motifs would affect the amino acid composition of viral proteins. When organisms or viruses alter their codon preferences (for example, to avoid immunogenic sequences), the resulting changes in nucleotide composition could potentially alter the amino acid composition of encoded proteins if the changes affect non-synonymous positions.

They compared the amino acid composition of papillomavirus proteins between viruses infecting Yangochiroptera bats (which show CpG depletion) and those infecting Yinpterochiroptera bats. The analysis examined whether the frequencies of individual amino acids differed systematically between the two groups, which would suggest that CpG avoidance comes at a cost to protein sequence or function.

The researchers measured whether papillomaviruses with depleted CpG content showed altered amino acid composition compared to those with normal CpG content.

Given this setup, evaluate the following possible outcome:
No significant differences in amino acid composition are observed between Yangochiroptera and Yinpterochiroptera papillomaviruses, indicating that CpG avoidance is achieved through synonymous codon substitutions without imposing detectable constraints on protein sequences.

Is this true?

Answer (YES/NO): YES